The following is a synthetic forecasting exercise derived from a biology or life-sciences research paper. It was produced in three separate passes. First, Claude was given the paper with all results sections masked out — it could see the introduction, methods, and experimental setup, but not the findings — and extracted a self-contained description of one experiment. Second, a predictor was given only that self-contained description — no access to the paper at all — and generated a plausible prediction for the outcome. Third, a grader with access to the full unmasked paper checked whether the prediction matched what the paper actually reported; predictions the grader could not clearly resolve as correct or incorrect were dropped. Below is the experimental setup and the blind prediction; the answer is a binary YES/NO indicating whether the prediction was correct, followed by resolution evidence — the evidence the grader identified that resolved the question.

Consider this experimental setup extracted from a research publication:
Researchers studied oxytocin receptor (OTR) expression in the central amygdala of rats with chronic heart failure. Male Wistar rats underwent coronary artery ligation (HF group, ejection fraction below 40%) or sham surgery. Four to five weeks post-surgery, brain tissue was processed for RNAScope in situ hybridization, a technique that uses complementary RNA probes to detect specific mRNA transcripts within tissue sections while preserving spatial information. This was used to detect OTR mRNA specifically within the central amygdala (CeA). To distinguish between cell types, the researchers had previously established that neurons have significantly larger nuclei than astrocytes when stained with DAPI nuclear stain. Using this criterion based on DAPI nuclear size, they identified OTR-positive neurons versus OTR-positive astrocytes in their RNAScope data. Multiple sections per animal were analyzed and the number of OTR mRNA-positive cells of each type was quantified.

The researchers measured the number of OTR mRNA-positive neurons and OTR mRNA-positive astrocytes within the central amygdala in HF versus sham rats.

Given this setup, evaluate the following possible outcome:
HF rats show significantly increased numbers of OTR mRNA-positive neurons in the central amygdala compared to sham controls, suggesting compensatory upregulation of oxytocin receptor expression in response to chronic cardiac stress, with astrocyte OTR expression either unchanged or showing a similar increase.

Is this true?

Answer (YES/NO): NO